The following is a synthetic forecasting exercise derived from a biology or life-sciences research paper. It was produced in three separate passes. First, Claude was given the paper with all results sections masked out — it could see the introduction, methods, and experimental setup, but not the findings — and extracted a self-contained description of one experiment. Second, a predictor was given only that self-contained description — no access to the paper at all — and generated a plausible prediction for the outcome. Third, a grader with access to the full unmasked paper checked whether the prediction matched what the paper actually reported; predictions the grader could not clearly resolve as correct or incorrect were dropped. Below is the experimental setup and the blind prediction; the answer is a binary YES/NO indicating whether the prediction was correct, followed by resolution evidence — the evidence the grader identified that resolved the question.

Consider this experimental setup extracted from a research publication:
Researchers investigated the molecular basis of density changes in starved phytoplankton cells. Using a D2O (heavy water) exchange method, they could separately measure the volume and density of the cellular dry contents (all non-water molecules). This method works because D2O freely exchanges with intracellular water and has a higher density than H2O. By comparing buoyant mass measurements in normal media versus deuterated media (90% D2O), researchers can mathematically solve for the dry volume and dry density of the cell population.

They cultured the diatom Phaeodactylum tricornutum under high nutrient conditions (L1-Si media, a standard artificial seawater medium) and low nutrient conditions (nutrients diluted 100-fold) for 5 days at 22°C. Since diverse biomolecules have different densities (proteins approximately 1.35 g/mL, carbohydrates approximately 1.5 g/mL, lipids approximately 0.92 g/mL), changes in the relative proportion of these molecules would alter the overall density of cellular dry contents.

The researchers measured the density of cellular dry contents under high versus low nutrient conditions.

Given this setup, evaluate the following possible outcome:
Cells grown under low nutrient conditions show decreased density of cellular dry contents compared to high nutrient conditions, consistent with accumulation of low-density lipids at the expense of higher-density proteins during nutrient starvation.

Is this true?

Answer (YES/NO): YES